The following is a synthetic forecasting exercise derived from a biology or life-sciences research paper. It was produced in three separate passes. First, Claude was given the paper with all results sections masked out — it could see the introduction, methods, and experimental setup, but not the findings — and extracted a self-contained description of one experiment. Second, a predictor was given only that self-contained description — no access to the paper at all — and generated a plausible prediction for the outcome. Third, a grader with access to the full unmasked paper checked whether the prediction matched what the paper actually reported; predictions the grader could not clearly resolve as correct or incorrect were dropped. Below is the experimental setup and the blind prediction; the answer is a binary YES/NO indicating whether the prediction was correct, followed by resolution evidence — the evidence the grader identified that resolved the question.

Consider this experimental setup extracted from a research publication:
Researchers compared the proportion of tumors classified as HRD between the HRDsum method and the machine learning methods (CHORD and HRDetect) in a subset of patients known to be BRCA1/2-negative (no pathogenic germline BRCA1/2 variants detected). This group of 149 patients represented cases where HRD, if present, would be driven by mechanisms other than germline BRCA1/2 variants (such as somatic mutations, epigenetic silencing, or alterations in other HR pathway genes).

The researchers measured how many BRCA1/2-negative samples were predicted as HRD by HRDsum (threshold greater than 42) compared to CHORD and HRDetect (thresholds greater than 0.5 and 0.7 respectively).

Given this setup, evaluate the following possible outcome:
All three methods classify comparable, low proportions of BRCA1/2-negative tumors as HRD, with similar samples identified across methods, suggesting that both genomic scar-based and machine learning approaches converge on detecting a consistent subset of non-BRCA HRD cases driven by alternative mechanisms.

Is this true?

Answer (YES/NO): NO